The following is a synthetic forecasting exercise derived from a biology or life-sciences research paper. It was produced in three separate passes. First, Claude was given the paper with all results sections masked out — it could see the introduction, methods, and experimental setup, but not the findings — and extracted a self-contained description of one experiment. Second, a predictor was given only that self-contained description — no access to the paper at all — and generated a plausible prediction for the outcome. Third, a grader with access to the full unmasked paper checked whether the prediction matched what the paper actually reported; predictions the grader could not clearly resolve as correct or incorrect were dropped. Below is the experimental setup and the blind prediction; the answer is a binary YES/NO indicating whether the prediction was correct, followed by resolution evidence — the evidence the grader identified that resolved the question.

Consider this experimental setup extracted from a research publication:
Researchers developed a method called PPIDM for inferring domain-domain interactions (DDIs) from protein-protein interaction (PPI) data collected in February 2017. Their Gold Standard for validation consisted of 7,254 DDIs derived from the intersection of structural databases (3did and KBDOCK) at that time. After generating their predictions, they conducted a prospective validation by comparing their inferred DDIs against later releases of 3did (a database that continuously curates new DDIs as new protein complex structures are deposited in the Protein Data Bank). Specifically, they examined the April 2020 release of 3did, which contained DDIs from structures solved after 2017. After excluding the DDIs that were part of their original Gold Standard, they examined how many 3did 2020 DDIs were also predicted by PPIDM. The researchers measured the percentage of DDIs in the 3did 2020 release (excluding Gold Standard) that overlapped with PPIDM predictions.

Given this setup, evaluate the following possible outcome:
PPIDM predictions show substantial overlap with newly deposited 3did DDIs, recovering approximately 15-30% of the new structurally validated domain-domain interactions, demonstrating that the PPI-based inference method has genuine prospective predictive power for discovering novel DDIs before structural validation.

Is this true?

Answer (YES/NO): NO